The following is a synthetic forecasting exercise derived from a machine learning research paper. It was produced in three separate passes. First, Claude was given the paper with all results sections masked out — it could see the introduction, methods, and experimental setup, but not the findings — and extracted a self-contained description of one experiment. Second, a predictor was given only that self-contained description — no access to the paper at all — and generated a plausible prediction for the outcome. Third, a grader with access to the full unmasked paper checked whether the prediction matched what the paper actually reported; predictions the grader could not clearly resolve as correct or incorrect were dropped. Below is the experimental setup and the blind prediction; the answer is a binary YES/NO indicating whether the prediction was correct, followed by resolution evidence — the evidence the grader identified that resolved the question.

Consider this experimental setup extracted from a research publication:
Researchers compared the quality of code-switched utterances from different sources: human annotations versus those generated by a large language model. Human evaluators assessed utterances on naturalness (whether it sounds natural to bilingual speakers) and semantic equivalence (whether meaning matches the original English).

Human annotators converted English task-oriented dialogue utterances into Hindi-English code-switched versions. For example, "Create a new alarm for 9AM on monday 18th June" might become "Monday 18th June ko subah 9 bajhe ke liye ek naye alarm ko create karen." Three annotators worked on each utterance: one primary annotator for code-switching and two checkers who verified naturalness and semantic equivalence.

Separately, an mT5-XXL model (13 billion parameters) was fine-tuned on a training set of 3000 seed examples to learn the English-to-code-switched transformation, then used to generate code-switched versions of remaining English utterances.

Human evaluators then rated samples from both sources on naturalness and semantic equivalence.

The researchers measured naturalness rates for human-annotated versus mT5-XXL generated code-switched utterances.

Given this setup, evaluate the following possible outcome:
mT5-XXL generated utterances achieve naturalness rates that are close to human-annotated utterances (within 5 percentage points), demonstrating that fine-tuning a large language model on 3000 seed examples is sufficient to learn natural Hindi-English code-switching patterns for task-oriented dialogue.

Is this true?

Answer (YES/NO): YES